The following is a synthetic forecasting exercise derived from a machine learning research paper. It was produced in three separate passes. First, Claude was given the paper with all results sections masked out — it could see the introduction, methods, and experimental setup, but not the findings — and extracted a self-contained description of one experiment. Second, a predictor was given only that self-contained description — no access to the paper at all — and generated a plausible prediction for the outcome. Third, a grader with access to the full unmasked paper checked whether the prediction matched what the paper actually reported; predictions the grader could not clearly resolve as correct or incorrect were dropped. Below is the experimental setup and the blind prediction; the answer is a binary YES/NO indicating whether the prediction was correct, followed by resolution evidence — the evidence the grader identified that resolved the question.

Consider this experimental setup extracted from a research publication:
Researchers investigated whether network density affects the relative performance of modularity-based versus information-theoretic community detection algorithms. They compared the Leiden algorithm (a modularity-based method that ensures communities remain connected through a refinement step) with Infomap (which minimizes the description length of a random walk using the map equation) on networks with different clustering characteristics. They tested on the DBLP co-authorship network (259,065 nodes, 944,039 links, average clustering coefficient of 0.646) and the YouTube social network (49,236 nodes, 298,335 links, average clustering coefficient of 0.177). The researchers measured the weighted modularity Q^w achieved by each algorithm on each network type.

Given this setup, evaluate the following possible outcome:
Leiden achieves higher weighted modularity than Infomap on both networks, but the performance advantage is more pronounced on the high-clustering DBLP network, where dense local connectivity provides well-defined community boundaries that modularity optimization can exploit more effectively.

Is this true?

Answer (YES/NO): NO